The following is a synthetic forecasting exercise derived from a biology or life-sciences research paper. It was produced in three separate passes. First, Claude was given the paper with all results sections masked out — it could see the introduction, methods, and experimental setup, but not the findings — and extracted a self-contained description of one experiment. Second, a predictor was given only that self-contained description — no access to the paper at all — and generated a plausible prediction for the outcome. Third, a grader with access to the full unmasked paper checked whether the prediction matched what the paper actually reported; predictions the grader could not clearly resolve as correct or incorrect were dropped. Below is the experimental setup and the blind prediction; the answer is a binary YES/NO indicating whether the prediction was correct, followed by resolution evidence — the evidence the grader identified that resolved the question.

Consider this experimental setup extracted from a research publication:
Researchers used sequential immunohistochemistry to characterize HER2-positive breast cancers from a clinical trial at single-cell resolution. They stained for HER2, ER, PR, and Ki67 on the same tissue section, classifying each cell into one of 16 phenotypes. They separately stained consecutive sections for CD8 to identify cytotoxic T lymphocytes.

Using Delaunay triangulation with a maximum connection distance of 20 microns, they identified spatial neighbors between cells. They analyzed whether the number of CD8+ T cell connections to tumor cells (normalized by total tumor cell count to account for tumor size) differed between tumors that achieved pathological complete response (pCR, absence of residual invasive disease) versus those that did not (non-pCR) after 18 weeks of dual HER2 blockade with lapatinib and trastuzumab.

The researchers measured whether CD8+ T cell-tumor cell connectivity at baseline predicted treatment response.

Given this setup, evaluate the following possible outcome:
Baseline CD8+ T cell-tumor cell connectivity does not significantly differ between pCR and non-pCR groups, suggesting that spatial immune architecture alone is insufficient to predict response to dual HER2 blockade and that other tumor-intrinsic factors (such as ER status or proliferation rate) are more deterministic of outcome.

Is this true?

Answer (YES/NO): YES